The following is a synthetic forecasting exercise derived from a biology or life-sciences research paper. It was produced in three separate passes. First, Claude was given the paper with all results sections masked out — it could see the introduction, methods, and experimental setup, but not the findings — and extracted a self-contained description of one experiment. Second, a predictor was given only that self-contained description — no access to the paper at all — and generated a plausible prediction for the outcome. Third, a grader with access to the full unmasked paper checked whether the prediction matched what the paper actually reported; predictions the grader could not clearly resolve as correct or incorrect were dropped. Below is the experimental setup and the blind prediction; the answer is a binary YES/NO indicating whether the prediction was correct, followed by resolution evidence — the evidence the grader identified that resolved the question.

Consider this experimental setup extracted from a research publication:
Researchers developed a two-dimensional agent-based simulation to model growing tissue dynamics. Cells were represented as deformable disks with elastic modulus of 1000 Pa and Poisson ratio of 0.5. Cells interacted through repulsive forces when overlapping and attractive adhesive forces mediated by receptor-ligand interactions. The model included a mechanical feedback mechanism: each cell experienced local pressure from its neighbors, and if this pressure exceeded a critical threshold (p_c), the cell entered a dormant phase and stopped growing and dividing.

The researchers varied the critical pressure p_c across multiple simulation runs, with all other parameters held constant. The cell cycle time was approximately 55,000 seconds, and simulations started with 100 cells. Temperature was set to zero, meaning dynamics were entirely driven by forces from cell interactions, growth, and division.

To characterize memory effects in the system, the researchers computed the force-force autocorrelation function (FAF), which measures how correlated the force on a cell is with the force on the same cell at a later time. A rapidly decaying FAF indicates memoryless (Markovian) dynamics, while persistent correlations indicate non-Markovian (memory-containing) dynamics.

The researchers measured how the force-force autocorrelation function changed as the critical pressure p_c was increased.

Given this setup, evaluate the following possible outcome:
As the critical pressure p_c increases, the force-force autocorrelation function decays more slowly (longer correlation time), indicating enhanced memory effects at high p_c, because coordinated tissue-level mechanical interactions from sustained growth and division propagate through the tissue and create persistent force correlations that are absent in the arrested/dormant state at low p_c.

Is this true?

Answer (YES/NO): YES